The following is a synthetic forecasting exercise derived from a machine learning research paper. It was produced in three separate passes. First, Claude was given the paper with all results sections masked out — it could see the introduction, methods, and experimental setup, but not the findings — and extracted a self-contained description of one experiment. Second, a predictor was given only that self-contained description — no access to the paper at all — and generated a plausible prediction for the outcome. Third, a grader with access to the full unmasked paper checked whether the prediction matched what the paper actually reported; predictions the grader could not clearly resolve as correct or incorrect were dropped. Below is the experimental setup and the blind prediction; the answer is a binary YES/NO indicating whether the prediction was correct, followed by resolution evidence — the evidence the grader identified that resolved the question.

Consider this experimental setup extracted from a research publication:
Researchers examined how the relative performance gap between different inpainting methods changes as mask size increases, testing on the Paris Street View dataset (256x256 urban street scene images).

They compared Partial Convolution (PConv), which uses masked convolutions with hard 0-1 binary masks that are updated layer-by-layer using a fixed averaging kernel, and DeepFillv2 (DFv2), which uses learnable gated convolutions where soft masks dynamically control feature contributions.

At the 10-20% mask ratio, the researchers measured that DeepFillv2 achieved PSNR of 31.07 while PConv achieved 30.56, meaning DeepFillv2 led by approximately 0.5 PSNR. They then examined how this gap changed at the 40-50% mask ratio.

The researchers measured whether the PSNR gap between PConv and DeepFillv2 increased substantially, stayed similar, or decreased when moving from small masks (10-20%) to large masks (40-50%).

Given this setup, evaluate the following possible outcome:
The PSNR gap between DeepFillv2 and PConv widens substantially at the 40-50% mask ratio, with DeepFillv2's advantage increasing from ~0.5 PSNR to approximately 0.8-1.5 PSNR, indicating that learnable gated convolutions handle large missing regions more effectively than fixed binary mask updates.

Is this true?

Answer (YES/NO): NO